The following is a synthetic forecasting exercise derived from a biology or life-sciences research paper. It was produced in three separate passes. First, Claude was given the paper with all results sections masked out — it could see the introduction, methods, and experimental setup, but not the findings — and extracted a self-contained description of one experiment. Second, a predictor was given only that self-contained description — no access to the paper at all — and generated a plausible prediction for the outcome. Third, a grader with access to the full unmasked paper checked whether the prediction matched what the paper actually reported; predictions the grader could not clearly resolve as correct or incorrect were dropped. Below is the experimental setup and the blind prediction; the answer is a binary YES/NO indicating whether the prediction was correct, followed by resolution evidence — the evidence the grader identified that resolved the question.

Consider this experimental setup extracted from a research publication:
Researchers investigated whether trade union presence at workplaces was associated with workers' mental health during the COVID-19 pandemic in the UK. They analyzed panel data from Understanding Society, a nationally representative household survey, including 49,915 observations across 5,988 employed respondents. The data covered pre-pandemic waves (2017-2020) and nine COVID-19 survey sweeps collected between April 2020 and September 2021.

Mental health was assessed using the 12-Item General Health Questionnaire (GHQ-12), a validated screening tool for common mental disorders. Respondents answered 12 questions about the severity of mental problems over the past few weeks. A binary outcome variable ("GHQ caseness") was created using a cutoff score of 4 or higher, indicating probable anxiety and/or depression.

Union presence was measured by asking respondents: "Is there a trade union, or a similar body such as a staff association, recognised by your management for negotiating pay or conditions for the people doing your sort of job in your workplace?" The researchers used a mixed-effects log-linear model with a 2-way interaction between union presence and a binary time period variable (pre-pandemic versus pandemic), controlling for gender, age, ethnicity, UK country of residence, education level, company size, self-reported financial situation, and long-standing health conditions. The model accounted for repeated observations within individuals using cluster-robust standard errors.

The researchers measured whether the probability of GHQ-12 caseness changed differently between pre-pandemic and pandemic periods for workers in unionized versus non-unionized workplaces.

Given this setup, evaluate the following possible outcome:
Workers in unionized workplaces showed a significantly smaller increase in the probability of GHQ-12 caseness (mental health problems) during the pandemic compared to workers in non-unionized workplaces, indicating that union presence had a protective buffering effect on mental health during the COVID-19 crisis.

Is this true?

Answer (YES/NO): NO